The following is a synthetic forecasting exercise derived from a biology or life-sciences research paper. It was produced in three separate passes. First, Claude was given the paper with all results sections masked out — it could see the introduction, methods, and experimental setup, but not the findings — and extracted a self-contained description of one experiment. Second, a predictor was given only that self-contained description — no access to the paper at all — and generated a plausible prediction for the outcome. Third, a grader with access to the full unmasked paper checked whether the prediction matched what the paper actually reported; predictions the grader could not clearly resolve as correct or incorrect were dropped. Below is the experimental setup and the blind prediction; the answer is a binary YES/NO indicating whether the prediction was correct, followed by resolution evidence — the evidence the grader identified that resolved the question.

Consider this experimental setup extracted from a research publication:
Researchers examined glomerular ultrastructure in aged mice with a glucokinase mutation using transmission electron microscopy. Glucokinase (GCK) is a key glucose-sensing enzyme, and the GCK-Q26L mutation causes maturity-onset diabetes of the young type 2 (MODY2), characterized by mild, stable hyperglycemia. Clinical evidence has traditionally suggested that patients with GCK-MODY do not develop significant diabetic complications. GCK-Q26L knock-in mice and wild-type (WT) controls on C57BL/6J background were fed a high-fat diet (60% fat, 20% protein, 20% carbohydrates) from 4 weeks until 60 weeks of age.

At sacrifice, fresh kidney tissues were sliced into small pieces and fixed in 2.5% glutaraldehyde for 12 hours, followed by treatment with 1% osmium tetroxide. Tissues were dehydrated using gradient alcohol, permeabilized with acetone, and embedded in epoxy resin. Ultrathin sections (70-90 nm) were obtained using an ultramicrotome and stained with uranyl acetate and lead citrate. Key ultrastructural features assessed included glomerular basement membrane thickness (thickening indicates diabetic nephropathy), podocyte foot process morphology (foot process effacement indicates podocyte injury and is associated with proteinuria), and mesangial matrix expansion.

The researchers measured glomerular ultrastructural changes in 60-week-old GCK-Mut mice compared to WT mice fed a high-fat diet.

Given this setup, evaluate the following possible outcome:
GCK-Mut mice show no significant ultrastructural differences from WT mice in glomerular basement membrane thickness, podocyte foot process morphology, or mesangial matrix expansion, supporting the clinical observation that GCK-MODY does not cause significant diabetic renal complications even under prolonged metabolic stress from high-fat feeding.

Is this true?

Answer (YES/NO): NO